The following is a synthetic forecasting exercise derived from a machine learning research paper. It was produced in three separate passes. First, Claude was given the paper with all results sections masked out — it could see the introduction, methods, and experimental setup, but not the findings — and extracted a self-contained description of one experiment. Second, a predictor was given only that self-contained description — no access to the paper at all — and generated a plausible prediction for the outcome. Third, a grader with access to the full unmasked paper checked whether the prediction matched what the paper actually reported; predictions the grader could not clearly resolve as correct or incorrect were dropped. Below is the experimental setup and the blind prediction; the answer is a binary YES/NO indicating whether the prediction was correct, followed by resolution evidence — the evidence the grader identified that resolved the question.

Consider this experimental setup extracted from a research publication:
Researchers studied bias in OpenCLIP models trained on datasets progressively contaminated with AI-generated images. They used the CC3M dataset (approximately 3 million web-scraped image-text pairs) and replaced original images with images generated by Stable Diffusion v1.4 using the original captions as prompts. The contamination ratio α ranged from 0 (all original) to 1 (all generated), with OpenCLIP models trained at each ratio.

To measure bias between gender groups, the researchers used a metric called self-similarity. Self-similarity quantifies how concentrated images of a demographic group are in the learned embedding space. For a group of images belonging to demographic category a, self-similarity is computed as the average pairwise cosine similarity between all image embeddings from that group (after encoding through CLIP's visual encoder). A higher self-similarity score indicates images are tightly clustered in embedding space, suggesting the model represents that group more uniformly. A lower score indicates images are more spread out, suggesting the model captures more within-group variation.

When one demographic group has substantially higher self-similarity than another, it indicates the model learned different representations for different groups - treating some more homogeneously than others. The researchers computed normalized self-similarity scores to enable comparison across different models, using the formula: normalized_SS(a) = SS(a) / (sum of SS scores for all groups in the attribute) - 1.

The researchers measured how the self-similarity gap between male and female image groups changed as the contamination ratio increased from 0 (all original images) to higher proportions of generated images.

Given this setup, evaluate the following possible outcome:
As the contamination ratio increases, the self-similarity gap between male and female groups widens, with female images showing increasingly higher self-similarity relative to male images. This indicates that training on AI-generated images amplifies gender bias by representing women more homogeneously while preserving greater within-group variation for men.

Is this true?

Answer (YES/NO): NO